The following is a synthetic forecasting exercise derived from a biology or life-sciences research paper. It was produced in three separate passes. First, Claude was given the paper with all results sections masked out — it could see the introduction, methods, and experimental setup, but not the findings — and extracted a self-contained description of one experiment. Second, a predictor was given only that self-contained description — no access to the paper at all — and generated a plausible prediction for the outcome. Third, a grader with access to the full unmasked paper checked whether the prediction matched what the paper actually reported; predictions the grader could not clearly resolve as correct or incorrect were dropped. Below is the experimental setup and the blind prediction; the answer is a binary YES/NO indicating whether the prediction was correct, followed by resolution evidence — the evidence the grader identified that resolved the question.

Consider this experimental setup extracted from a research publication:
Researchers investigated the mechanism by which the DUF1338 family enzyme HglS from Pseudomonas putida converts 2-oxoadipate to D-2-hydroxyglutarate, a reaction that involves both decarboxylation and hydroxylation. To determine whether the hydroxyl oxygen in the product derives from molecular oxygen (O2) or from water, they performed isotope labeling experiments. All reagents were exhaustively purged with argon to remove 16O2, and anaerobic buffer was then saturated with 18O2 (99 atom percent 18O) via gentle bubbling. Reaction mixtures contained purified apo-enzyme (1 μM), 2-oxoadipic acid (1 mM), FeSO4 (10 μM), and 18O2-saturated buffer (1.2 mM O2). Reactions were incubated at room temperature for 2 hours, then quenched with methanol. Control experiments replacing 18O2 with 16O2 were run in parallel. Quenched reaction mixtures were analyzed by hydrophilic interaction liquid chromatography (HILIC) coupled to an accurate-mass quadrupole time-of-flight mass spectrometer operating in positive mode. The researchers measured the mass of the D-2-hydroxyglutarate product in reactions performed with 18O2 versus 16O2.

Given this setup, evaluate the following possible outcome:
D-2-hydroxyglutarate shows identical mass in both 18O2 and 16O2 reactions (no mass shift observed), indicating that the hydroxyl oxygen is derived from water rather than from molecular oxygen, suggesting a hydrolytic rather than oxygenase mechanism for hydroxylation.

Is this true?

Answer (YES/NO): NO